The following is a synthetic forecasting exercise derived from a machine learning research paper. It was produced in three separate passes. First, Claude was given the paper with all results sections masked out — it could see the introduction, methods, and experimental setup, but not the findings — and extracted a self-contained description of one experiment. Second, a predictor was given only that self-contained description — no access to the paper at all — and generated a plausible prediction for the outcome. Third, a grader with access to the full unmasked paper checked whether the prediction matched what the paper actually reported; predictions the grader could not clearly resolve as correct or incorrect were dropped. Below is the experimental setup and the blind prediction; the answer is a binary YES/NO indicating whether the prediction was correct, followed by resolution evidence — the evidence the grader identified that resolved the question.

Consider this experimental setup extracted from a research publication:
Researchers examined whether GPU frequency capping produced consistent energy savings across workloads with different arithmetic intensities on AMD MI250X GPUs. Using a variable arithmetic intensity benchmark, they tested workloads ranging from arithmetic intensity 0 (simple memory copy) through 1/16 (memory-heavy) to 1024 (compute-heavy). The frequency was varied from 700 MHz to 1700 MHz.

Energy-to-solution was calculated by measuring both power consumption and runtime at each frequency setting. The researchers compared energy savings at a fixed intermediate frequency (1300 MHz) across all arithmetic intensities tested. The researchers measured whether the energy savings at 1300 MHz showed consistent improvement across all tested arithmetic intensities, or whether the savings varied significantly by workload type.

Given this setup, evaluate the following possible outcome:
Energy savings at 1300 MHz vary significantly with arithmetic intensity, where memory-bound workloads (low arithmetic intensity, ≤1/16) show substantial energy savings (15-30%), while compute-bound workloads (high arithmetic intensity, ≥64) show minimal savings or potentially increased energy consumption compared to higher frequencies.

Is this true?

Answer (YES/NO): NO